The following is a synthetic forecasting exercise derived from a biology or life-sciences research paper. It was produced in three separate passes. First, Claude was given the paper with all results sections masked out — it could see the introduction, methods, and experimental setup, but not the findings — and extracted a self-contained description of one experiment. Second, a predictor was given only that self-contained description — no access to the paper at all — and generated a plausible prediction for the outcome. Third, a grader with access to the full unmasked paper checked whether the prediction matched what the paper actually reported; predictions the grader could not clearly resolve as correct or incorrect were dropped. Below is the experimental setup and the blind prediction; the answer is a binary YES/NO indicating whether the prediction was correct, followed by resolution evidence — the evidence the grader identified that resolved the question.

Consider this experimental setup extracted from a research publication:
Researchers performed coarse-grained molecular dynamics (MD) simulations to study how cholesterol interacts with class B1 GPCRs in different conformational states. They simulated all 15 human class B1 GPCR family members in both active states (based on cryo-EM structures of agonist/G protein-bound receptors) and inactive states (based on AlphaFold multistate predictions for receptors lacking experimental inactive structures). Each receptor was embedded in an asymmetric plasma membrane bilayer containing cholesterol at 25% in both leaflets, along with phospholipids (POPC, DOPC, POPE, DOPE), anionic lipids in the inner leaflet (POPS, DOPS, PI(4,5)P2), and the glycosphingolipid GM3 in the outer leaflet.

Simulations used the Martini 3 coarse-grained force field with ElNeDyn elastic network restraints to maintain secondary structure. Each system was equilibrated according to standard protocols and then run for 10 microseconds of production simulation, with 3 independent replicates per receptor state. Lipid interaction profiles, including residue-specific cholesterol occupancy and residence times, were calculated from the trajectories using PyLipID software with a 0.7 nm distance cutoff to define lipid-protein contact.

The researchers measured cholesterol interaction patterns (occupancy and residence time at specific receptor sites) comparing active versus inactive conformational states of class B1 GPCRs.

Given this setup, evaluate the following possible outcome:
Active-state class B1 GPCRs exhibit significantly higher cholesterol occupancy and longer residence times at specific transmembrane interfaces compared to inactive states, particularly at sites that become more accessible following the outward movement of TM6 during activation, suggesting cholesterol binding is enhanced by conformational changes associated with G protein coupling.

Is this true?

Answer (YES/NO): NO